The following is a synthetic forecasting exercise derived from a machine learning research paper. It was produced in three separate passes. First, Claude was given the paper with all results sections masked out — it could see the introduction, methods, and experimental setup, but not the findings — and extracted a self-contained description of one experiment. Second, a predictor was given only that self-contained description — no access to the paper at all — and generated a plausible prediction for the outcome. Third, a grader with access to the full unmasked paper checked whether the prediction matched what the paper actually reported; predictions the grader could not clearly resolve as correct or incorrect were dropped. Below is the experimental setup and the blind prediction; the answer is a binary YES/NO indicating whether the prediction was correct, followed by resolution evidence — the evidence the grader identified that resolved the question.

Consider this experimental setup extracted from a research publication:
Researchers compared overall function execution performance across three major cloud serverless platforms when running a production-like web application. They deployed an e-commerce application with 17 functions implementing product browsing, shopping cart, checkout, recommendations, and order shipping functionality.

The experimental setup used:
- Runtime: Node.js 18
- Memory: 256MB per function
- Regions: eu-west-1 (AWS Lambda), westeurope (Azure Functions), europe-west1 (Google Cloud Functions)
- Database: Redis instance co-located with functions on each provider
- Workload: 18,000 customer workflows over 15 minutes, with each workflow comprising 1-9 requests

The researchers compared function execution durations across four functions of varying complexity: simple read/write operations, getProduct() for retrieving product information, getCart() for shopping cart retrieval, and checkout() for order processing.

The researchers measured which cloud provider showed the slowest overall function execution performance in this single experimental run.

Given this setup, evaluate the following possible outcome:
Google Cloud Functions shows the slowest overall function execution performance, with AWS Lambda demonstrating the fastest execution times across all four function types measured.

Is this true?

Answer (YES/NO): NO